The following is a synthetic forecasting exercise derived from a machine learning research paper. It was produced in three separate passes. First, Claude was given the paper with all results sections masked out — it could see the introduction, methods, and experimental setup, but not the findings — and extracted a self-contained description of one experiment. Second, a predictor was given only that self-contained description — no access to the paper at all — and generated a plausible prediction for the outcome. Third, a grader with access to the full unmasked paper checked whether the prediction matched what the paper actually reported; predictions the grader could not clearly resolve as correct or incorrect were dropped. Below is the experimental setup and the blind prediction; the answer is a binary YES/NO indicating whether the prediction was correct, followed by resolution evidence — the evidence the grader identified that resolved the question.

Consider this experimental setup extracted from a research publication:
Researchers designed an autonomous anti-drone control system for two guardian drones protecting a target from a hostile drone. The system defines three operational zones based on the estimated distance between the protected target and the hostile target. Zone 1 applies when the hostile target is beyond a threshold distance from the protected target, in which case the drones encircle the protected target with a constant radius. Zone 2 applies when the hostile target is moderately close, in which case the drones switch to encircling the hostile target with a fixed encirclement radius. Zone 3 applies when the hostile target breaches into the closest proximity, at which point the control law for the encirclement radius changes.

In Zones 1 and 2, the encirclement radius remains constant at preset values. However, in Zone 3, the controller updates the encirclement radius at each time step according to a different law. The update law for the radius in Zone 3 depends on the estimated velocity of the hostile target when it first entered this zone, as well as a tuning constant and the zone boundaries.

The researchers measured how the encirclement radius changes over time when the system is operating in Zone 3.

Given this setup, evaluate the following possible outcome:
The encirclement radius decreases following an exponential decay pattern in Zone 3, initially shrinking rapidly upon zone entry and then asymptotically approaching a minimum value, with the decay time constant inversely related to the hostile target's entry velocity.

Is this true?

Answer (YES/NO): NO